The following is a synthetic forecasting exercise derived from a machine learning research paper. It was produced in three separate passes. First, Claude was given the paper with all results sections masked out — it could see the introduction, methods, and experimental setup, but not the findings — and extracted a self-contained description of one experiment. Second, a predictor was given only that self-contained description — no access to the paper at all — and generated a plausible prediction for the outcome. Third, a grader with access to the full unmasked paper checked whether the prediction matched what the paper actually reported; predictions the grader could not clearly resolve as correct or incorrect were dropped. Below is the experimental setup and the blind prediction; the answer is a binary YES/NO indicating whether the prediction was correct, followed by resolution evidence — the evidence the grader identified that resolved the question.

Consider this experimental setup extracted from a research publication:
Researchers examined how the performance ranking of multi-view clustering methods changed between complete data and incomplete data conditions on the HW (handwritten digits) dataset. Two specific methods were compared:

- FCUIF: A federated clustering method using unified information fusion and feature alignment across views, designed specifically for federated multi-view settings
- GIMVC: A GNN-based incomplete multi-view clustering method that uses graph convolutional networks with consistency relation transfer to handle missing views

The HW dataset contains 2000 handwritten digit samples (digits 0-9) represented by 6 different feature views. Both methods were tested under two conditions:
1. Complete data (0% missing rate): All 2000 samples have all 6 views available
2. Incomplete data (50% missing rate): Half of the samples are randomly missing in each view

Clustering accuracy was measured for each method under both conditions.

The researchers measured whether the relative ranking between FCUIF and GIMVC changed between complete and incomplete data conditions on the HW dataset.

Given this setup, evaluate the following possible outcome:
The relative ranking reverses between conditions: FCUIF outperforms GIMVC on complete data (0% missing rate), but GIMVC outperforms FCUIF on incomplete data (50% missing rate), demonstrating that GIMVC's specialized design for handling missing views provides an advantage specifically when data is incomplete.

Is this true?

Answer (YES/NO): NO